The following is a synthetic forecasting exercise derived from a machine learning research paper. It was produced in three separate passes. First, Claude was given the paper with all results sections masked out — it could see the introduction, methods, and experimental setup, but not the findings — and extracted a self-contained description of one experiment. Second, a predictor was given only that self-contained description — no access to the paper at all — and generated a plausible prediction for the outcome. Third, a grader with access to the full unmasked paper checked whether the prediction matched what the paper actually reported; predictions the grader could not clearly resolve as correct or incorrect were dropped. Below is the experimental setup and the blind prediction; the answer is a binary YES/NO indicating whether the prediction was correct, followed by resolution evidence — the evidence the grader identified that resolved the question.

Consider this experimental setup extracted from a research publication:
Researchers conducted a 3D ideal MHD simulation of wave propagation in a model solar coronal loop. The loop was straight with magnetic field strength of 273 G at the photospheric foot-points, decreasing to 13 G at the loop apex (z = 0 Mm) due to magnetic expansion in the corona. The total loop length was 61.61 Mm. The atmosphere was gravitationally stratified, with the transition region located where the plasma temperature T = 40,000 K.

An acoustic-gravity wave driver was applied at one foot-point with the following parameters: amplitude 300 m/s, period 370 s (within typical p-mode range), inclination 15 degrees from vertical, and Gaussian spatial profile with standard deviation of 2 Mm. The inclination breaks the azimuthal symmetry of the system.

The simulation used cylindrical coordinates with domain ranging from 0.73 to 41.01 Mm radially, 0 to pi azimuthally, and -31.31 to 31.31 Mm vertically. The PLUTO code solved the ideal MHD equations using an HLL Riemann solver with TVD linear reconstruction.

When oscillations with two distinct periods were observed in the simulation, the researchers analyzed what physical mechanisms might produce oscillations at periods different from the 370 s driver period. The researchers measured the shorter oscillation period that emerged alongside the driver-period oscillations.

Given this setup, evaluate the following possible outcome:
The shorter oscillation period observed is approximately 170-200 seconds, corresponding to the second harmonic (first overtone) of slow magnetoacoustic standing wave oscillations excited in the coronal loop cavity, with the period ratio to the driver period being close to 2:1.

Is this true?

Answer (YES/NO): NO